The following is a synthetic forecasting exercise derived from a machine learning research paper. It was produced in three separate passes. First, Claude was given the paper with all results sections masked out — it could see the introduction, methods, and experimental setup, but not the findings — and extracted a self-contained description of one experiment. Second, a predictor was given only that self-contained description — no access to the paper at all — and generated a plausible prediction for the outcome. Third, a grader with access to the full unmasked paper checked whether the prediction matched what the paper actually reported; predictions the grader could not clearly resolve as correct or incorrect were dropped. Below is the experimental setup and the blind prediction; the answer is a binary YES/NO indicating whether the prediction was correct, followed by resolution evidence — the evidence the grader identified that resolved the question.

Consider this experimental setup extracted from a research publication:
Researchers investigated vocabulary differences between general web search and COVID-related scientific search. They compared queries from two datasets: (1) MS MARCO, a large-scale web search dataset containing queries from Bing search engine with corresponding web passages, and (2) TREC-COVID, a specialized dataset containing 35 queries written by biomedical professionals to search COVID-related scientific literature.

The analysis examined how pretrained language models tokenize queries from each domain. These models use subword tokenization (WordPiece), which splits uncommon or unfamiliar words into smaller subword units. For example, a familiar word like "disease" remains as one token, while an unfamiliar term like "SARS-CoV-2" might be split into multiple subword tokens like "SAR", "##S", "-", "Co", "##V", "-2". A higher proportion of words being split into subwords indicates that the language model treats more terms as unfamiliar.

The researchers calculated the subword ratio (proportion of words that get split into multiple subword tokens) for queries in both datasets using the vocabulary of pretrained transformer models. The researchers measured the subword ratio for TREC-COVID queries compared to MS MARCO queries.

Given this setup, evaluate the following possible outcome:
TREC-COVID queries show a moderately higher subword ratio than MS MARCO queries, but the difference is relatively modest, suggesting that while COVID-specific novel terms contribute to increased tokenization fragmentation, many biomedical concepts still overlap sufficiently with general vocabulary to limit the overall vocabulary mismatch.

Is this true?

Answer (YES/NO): NO